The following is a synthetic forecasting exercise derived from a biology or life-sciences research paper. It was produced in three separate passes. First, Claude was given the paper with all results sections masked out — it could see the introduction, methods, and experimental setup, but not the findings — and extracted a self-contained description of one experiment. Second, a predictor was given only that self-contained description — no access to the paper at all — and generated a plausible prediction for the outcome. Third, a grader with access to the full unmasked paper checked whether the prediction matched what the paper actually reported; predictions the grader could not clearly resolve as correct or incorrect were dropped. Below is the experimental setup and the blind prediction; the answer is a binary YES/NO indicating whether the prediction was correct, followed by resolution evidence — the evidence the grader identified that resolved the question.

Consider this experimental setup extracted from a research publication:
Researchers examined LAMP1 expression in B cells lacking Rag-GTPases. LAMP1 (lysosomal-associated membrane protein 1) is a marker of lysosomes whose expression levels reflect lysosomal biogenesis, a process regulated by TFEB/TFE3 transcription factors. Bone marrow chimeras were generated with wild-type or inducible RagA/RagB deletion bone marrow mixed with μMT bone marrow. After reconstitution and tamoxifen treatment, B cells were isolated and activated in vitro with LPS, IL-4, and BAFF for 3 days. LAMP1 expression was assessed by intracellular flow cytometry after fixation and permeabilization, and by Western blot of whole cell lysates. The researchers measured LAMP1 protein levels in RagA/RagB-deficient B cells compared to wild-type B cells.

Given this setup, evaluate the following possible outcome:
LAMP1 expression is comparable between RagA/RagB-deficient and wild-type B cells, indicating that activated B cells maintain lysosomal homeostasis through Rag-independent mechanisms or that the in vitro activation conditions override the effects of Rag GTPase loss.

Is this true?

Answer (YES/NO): NO